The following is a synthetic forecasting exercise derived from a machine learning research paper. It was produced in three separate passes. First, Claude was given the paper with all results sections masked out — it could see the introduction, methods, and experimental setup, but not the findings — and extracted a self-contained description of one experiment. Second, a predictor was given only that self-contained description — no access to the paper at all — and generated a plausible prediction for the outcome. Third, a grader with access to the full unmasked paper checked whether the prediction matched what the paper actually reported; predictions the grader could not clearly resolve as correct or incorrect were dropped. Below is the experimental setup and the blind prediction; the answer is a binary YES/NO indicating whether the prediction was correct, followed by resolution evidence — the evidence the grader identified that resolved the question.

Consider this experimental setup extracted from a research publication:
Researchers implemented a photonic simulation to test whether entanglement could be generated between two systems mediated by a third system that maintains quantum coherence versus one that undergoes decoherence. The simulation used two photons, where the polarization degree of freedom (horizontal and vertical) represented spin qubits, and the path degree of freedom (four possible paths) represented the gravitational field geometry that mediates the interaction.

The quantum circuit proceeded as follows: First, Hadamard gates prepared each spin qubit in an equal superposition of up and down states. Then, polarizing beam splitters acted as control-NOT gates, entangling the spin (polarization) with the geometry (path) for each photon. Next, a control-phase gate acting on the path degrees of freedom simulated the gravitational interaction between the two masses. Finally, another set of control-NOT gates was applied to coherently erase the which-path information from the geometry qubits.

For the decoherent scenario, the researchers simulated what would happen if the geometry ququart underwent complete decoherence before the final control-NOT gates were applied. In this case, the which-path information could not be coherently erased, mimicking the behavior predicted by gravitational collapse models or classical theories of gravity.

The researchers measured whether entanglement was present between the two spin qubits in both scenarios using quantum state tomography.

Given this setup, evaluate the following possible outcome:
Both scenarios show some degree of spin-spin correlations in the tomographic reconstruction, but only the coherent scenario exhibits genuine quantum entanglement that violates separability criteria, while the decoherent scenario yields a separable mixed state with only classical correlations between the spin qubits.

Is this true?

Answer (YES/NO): YES